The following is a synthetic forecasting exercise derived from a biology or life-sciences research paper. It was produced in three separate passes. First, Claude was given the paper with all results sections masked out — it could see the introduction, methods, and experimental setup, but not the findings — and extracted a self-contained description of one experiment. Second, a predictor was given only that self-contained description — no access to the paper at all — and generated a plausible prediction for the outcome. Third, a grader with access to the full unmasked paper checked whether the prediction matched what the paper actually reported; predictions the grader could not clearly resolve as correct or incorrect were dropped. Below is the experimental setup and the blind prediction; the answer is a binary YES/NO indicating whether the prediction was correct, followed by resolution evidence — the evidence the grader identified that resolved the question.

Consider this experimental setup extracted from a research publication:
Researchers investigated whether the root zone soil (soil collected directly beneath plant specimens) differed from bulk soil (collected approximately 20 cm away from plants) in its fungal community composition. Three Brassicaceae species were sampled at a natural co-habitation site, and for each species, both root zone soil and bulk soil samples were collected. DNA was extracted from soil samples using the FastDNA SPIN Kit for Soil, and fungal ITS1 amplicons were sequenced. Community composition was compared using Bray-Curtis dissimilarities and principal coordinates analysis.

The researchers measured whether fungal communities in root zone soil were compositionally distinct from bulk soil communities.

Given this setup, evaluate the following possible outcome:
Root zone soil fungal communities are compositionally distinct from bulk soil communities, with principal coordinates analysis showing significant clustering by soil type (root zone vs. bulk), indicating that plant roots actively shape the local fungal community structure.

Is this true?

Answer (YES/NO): NO